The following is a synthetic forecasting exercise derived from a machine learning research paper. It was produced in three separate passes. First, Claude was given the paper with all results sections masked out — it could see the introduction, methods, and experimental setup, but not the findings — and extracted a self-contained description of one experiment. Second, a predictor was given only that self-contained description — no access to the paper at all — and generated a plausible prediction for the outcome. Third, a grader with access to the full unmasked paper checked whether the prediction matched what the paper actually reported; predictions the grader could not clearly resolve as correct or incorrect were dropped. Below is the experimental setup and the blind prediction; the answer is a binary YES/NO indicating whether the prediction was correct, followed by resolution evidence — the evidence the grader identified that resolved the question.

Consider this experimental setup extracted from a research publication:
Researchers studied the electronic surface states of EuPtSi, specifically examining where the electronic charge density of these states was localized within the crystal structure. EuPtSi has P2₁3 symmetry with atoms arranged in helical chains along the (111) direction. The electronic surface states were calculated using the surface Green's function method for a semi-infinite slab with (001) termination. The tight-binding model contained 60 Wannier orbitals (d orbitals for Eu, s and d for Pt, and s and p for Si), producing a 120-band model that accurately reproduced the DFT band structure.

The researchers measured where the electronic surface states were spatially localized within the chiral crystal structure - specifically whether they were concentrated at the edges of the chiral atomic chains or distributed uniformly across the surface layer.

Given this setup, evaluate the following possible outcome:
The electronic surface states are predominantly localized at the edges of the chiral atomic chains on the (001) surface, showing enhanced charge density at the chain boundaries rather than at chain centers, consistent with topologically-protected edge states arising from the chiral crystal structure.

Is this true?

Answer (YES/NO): YES